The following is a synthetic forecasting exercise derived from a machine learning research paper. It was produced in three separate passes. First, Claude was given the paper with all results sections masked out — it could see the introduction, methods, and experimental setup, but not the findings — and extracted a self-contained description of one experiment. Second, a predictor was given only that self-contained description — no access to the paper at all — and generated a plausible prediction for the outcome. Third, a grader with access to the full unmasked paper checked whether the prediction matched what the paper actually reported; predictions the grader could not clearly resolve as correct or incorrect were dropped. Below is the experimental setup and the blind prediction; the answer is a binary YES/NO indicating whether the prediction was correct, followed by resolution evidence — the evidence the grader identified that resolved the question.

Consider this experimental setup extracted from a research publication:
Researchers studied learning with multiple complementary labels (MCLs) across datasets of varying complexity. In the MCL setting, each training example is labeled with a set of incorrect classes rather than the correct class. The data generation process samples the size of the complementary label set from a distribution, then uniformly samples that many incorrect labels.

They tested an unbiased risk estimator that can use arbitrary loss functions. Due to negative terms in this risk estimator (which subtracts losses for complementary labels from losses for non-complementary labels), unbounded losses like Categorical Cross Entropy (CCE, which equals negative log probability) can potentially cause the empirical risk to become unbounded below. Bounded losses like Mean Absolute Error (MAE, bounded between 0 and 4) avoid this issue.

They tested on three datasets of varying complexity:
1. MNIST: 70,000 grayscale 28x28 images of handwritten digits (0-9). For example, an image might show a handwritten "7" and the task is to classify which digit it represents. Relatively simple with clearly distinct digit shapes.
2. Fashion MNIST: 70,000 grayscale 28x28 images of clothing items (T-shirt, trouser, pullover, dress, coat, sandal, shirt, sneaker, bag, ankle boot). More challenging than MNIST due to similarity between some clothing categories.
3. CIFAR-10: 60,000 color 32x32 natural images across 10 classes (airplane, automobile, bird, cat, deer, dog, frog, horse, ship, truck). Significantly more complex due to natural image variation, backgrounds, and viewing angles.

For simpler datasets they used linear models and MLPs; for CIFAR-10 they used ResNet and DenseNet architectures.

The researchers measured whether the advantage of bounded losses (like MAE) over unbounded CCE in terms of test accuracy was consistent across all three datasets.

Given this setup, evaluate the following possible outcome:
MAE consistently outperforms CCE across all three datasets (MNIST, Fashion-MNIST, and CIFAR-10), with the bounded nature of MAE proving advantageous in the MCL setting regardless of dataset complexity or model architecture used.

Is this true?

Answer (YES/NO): YES